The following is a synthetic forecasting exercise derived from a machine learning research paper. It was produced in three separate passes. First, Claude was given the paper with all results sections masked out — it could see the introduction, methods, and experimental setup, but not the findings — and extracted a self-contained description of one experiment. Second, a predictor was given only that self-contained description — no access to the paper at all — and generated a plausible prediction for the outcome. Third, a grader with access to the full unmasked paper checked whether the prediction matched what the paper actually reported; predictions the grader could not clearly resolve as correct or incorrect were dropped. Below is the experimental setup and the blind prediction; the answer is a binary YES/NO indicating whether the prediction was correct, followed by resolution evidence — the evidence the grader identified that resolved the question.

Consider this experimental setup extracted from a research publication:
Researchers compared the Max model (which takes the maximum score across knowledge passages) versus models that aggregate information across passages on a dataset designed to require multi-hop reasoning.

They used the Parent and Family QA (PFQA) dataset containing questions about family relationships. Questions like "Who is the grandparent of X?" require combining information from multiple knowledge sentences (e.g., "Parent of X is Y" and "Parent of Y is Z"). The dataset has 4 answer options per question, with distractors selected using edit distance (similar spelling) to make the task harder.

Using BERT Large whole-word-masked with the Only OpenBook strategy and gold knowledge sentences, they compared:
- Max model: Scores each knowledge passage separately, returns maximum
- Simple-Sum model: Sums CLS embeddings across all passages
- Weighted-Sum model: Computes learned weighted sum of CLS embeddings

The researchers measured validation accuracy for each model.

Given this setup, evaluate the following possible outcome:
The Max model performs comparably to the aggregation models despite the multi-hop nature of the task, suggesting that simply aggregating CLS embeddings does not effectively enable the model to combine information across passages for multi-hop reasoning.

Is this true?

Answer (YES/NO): NO